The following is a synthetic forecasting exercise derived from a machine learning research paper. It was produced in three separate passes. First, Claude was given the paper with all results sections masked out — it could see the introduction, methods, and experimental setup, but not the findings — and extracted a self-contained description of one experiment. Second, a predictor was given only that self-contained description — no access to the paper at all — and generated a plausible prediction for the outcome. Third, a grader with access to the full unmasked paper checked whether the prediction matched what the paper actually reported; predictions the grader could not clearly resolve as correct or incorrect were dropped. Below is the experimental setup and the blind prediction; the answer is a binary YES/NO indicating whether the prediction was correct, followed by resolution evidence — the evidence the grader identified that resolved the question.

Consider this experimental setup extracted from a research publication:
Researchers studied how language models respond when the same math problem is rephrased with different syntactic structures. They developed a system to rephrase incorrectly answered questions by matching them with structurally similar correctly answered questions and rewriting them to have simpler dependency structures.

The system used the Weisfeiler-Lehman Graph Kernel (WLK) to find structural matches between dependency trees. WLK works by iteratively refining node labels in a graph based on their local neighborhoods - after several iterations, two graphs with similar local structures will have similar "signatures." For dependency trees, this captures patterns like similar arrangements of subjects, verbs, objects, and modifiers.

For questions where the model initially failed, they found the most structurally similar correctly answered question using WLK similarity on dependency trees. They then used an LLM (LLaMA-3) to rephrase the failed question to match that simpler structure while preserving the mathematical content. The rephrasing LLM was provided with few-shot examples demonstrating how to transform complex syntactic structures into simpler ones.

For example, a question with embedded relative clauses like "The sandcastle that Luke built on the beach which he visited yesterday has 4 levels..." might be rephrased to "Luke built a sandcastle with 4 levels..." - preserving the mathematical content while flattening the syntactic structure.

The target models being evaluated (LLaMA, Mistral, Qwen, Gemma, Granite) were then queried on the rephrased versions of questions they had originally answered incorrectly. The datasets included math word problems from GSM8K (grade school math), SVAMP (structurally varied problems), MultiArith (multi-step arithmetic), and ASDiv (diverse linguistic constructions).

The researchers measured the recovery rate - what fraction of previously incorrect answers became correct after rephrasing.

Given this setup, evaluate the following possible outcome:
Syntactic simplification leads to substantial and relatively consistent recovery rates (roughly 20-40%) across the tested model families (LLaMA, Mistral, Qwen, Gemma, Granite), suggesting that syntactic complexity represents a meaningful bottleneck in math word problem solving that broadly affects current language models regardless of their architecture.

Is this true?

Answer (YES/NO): NO